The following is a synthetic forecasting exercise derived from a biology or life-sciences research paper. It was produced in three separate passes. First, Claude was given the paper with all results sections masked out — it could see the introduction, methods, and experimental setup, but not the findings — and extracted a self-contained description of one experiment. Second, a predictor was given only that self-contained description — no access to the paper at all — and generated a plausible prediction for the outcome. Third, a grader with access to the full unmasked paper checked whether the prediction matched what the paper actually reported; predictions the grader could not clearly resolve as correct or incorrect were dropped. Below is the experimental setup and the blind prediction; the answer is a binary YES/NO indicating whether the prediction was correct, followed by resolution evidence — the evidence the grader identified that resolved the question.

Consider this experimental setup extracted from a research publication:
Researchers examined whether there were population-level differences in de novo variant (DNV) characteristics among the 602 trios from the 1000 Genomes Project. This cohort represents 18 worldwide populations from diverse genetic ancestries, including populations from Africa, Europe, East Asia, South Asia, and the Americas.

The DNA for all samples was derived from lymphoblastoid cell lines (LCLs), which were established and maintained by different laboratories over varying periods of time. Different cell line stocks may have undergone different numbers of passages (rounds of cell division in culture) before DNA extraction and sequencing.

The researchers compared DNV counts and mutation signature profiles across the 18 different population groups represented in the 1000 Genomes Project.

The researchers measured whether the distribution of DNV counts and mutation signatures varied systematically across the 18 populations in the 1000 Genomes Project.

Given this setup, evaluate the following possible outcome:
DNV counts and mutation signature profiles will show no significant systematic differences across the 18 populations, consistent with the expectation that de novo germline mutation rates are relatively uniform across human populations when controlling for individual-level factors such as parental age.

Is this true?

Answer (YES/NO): NO